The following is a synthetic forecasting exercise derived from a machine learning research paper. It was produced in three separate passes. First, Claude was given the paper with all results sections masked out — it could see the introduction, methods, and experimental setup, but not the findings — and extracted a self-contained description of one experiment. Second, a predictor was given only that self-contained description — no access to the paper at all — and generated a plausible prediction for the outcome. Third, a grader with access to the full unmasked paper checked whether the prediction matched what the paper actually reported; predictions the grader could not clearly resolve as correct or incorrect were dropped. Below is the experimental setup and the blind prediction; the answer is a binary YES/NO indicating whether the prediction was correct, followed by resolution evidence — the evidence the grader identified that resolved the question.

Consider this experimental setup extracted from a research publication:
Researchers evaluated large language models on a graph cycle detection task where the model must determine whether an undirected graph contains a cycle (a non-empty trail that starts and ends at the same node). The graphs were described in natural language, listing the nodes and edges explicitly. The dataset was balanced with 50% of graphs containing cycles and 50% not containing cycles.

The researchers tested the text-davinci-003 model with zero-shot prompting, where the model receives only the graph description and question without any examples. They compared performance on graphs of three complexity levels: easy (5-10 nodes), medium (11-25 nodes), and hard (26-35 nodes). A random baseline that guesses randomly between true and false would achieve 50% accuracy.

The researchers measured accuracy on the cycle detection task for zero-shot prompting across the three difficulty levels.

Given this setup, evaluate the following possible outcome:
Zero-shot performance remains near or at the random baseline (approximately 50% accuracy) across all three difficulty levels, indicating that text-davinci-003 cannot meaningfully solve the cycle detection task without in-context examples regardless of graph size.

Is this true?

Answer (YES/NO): YES